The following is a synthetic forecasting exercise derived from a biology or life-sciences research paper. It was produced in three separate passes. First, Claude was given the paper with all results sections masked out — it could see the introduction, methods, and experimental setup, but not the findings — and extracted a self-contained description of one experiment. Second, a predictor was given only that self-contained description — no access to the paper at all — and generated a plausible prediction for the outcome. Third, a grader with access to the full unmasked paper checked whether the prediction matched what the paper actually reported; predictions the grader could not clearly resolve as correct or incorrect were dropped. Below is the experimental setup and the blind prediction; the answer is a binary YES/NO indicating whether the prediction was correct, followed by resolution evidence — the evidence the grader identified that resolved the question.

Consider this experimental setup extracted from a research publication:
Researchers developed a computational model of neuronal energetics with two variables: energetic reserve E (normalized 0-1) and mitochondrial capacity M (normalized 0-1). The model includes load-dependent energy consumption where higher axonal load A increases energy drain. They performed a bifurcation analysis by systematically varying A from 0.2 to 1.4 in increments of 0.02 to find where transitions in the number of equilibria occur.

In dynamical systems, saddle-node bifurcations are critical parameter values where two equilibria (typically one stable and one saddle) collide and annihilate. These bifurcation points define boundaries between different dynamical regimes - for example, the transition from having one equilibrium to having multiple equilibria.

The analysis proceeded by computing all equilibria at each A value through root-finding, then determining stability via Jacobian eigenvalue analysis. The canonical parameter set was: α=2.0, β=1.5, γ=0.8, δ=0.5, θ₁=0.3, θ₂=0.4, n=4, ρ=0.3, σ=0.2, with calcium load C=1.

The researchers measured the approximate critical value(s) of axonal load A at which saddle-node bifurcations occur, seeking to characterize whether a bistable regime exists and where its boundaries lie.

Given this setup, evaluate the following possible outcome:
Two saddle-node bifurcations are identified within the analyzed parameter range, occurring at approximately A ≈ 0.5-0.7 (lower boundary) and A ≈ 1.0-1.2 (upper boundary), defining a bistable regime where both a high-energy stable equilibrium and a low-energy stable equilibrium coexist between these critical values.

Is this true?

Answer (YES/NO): NO